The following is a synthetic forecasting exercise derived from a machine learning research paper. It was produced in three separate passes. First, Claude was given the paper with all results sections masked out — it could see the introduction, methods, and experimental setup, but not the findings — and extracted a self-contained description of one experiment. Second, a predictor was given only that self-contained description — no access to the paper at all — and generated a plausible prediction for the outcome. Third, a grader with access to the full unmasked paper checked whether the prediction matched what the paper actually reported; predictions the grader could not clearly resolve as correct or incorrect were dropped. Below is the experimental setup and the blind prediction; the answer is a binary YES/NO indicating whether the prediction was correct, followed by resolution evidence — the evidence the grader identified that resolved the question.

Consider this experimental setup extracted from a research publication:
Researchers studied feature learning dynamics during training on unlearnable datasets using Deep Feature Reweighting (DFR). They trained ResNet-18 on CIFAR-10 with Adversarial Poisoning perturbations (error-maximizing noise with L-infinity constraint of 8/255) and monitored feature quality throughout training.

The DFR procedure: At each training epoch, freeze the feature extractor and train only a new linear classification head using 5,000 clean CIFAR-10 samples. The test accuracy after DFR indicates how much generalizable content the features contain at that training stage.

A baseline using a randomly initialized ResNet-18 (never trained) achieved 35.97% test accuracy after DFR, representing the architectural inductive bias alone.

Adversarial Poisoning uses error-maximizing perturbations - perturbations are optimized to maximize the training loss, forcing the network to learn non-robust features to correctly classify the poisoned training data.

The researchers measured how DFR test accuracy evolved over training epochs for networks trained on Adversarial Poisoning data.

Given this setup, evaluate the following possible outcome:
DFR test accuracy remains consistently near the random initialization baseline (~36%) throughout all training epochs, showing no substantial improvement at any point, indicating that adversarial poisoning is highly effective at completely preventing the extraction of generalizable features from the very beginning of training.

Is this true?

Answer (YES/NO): NO